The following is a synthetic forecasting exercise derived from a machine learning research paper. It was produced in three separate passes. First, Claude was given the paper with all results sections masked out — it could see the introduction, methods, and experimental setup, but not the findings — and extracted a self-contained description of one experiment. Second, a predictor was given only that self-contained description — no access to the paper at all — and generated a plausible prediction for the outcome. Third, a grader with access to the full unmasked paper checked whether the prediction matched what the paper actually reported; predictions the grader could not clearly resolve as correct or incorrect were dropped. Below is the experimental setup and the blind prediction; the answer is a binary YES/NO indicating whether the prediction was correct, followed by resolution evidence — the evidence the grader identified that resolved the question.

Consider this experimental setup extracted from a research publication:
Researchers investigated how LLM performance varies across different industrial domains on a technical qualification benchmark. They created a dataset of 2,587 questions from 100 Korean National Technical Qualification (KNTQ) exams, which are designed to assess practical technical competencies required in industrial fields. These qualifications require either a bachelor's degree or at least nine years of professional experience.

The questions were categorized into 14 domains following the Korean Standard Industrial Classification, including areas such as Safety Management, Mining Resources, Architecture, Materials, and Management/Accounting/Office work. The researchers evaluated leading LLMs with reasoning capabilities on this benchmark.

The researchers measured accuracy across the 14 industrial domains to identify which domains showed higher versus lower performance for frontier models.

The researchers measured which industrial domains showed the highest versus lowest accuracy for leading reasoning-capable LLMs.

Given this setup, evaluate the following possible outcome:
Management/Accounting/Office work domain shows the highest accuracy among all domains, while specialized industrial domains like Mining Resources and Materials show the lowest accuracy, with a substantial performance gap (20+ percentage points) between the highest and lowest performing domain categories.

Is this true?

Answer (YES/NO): NO